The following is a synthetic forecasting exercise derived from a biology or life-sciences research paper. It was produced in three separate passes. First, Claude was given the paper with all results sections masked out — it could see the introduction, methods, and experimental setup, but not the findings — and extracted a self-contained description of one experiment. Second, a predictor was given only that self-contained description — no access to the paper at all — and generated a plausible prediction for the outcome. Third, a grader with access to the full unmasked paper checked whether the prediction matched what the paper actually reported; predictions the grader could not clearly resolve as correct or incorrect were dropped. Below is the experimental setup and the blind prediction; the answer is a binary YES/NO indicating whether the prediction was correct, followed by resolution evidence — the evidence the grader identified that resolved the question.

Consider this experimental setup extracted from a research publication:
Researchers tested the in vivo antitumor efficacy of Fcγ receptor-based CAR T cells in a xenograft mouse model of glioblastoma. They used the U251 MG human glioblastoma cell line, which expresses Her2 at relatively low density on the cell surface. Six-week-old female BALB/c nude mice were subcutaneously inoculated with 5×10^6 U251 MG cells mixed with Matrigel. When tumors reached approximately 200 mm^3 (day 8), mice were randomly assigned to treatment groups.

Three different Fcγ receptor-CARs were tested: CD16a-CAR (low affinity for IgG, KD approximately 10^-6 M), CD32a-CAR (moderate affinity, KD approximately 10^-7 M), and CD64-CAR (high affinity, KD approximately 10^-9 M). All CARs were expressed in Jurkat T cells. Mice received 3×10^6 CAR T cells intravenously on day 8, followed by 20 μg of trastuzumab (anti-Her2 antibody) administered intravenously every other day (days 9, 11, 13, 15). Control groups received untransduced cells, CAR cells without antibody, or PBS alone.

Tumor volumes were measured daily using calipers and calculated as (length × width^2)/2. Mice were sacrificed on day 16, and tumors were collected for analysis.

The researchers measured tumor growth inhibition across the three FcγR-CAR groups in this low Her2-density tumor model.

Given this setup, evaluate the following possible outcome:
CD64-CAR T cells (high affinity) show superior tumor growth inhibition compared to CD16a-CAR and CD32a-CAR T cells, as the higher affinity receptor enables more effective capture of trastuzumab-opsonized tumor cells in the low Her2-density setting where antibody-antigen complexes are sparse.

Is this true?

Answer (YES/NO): YES